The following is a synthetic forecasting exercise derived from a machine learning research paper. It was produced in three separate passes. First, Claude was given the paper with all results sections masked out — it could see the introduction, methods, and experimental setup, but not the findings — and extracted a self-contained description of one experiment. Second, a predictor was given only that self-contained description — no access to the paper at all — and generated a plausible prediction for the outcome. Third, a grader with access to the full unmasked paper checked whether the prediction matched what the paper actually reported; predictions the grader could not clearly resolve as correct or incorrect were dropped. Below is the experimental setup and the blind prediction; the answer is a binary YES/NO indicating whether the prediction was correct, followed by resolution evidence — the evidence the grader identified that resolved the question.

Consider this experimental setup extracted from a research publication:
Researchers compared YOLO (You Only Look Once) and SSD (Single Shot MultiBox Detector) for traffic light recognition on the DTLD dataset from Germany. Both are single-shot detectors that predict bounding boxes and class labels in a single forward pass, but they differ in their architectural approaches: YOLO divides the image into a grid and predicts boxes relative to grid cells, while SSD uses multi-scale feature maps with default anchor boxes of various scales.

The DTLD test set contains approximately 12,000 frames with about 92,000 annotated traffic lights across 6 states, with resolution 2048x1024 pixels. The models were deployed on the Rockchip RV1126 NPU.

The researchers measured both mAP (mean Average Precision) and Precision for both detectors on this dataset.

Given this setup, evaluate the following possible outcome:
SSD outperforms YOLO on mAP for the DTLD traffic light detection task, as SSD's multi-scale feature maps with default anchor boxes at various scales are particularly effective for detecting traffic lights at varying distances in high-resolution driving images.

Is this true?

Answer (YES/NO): YES